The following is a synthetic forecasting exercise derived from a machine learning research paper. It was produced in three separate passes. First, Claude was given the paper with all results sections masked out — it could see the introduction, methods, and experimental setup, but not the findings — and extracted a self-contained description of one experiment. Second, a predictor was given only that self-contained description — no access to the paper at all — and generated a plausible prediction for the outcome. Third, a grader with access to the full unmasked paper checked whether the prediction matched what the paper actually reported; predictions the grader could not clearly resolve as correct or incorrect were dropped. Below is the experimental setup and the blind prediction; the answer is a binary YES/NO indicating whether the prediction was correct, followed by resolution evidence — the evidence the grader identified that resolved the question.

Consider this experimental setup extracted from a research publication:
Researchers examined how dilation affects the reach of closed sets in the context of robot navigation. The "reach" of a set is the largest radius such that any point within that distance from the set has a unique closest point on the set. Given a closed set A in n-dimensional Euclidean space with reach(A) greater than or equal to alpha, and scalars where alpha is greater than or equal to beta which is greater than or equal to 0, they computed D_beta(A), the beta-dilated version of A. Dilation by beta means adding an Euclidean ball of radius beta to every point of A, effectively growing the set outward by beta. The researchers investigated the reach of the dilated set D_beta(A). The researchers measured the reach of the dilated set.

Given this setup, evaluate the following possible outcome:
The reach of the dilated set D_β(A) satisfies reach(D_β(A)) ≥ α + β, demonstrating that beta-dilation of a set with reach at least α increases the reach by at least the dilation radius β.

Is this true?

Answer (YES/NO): NO